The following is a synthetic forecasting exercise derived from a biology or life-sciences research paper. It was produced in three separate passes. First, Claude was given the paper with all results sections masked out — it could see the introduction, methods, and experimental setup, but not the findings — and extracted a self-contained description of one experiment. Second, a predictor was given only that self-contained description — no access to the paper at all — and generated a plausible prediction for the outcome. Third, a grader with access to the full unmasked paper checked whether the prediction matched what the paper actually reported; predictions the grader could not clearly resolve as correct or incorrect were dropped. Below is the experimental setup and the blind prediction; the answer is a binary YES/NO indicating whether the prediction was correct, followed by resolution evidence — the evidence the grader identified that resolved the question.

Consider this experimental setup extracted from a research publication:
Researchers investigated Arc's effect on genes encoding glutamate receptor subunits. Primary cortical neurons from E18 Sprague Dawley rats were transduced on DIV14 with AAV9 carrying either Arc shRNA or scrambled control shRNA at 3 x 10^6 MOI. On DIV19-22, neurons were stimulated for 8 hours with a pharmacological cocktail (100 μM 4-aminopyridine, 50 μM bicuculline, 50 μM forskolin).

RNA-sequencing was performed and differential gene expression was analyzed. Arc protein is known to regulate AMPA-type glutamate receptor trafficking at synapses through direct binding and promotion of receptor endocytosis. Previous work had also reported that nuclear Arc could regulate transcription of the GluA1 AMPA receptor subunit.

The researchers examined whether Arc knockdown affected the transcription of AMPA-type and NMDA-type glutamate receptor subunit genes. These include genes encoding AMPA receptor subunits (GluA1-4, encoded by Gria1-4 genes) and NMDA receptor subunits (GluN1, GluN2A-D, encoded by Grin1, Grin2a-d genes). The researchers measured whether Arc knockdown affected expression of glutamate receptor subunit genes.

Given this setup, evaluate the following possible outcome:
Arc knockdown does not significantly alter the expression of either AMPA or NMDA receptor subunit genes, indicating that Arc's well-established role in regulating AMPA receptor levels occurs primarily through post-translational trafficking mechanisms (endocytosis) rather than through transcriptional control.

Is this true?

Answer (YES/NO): NO